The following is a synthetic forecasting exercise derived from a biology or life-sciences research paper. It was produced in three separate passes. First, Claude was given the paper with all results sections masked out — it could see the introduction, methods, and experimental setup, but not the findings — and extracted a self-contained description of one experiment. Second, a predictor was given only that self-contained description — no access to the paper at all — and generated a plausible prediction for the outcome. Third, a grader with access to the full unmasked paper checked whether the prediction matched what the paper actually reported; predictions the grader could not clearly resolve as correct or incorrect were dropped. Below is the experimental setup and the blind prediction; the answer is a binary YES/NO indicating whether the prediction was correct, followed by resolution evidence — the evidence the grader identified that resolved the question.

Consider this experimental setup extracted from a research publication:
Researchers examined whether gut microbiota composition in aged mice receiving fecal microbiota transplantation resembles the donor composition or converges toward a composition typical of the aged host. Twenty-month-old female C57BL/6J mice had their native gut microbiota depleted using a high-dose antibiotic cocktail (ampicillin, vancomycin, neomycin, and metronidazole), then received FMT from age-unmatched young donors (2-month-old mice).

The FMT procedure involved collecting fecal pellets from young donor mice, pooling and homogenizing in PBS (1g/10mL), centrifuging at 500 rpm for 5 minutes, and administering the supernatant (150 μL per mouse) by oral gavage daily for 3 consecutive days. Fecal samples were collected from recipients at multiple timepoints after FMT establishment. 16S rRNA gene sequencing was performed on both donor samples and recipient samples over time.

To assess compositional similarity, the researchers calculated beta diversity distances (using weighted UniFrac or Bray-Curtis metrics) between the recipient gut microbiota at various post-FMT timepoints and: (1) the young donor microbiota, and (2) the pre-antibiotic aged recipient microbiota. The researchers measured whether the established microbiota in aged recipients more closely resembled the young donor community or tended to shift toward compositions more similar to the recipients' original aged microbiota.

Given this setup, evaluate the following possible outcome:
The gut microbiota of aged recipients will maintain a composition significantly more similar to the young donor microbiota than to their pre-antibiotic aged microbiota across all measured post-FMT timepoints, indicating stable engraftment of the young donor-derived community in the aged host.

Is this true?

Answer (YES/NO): NO